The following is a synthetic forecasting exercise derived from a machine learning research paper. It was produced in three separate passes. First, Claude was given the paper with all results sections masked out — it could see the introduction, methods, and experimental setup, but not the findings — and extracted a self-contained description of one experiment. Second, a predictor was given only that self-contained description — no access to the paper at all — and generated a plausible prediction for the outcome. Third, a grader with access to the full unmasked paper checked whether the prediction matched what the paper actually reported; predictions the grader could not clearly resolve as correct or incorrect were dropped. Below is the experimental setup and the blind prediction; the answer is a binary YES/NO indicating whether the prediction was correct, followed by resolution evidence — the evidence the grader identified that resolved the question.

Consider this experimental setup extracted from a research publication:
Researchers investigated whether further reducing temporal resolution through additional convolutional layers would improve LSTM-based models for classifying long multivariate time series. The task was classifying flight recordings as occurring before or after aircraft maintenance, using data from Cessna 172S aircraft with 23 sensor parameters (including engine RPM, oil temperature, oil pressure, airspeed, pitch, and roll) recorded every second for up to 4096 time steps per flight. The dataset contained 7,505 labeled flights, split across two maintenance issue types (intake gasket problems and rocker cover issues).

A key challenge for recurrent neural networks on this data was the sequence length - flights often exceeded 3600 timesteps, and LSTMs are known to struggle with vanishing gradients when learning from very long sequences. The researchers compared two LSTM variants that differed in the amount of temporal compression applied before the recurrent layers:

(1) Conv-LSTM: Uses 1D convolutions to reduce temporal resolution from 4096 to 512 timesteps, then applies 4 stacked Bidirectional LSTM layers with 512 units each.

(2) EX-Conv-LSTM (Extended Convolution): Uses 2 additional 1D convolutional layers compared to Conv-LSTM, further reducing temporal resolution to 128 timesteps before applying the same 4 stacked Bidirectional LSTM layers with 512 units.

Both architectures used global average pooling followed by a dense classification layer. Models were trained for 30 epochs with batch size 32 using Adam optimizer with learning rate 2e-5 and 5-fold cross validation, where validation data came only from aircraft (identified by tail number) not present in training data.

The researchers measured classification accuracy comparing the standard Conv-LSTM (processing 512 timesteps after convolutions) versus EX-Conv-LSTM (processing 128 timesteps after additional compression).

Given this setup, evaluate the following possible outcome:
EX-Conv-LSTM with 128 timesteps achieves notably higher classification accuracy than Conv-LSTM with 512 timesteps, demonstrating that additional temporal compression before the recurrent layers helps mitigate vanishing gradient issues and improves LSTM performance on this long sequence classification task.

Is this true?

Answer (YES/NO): NO